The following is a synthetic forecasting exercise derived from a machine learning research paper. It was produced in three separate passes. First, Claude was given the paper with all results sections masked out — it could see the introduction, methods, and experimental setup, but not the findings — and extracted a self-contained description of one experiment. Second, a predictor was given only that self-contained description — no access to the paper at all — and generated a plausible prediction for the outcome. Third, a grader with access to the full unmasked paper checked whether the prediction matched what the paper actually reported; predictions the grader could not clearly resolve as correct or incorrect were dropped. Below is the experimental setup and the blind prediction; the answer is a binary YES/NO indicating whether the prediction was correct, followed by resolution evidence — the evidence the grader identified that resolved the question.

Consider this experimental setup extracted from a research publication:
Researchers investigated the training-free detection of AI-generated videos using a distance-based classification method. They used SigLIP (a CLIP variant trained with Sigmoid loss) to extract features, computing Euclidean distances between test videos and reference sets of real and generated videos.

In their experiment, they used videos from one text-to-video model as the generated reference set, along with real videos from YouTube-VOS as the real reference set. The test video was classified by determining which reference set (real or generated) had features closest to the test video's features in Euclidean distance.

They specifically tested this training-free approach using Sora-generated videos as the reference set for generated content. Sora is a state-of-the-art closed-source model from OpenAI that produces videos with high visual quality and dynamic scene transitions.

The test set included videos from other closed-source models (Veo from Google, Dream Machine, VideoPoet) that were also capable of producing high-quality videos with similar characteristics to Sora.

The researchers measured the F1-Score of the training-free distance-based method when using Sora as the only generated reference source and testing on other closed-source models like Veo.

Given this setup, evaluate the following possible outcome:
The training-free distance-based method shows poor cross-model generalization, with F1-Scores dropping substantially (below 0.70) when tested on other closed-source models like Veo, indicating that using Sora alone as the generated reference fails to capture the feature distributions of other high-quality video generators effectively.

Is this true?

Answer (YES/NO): NO